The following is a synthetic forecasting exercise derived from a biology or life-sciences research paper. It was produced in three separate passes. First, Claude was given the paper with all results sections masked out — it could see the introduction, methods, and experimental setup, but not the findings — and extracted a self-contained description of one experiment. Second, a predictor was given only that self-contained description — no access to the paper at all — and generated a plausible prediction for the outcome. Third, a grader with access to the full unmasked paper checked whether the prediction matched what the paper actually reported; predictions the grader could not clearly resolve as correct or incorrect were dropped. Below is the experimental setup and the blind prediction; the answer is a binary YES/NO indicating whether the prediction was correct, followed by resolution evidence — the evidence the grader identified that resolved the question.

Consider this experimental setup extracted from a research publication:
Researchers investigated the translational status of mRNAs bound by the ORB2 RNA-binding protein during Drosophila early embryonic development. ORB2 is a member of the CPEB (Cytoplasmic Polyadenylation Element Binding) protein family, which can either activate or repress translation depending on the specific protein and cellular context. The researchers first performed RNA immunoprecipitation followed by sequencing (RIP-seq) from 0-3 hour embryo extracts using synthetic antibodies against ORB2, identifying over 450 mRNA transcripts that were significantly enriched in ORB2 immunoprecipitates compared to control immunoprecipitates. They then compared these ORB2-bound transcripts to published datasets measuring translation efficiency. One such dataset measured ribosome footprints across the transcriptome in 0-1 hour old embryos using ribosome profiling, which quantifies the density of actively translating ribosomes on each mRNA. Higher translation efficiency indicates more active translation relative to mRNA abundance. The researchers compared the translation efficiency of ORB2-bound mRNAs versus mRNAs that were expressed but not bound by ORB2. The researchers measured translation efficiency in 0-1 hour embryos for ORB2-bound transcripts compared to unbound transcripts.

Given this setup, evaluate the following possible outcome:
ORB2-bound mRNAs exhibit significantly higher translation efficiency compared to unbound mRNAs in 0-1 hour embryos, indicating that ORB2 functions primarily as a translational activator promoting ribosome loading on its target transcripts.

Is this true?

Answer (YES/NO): NO